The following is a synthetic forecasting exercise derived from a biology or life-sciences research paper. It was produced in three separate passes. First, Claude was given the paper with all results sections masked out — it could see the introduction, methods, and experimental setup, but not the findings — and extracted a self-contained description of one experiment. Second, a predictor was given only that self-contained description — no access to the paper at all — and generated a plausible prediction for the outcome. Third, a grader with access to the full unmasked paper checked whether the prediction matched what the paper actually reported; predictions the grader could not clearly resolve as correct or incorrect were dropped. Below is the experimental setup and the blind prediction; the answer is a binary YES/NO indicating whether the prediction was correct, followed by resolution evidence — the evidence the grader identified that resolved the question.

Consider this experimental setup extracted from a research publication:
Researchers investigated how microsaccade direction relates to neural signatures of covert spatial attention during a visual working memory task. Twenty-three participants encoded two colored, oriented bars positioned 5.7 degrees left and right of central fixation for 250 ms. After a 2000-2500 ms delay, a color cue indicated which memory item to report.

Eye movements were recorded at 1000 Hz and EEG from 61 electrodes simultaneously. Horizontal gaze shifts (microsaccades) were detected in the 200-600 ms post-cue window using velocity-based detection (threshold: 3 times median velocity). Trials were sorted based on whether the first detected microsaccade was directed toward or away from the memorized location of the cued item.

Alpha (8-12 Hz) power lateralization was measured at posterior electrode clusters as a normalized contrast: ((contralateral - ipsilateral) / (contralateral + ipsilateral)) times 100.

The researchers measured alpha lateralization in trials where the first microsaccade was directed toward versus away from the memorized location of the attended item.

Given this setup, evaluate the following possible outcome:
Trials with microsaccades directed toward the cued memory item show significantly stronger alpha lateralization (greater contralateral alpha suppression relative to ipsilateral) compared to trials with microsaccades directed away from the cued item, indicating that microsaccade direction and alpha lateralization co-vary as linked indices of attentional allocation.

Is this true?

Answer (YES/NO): YES